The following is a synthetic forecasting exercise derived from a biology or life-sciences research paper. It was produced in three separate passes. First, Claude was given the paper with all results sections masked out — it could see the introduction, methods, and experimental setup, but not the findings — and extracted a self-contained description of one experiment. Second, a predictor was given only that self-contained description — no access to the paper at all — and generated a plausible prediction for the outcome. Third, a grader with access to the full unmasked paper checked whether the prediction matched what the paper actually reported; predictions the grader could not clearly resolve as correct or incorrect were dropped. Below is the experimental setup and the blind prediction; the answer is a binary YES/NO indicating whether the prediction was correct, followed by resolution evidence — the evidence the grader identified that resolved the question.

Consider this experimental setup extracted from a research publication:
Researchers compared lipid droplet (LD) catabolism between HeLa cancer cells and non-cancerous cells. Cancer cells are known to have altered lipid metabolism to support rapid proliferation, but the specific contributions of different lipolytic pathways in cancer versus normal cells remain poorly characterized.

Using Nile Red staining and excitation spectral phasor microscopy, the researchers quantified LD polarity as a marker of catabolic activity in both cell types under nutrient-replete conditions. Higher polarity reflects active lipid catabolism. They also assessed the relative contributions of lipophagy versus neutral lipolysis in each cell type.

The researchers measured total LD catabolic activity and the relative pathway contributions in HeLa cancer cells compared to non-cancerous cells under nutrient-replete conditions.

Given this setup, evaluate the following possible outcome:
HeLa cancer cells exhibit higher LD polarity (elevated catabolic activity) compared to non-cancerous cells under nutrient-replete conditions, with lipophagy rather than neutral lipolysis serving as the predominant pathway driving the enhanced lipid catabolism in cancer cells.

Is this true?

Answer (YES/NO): YES